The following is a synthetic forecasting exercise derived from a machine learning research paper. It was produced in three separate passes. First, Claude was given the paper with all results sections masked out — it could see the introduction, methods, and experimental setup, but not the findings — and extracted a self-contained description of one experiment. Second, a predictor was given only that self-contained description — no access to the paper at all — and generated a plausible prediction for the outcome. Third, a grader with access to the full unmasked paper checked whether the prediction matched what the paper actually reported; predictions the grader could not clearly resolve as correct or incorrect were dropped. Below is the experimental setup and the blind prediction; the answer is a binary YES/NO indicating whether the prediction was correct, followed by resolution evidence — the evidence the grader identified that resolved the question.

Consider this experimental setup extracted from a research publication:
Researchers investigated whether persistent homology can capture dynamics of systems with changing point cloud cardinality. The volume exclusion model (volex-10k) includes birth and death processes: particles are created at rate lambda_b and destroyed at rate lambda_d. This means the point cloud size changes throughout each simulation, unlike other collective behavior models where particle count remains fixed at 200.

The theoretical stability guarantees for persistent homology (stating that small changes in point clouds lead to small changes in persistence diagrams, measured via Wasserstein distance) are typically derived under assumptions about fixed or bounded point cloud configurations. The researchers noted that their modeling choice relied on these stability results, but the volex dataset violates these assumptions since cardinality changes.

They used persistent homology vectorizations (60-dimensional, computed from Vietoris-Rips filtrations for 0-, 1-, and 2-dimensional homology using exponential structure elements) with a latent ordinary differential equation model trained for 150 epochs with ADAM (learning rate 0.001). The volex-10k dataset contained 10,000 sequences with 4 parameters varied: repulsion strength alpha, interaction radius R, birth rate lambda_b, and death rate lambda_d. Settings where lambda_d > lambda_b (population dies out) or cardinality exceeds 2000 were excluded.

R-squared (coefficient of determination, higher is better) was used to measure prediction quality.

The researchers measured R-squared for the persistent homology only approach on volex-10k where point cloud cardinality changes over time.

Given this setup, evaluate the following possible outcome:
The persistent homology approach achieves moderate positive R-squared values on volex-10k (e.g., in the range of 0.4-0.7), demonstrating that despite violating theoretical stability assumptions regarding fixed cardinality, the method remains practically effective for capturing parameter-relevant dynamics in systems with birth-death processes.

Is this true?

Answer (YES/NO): NO